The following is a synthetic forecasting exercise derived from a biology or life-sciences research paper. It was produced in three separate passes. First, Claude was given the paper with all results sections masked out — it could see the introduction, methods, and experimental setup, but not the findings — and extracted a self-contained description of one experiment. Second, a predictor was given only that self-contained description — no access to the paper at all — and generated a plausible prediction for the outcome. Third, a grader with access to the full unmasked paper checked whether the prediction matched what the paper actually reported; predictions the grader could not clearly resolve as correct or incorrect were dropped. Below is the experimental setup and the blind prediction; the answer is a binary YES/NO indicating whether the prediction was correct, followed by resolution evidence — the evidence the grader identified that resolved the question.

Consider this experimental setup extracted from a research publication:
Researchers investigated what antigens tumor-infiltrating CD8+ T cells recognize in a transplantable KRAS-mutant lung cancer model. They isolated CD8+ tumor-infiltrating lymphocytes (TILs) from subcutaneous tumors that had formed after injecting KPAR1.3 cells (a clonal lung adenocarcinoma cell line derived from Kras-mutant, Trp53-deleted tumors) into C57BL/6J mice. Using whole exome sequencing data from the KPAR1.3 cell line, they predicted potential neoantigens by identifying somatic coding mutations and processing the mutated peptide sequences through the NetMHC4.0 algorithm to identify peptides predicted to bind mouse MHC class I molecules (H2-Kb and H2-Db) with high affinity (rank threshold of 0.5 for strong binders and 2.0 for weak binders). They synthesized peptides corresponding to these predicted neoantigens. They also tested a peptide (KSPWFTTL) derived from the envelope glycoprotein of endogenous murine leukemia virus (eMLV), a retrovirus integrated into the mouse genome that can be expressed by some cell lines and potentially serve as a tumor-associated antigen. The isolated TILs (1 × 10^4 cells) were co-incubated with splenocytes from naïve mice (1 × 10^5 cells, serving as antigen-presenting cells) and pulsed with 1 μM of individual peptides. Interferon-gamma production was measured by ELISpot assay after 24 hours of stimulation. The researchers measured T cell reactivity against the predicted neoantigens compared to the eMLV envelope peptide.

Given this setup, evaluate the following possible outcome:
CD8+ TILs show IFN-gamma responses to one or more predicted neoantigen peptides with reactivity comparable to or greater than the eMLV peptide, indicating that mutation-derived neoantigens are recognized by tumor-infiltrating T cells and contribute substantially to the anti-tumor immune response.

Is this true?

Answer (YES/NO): NO